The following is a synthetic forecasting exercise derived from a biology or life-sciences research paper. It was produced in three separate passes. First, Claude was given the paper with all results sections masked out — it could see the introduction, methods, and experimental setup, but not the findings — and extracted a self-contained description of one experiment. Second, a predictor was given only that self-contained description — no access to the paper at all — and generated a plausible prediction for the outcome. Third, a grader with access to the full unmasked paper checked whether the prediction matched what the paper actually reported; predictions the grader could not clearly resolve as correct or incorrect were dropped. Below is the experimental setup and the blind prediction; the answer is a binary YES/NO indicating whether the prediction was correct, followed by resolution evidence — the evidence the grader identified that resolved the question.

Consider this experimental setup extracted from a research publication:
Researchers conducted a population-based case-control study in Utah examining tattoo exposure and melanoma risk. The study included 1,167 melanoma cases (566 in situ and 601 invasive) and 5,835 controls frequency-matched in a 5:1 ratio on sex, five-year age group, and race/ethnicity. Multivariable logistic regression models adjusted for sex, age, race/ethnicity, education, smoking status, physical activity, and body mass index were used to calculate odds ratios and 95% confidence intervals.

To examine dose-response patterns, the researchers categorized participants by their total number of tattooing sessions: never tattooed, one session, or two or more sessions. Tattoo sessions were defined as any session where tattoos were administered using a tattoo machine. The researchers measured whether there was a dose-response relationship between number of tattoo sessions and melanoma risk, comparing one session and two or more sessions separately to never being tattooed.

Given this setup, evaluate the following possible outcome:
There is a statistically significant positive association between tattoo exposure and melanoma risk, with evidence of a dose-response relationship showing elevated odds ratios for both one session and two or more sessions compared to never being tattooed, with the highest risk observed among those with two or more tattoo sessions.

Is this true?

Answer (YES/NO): NO